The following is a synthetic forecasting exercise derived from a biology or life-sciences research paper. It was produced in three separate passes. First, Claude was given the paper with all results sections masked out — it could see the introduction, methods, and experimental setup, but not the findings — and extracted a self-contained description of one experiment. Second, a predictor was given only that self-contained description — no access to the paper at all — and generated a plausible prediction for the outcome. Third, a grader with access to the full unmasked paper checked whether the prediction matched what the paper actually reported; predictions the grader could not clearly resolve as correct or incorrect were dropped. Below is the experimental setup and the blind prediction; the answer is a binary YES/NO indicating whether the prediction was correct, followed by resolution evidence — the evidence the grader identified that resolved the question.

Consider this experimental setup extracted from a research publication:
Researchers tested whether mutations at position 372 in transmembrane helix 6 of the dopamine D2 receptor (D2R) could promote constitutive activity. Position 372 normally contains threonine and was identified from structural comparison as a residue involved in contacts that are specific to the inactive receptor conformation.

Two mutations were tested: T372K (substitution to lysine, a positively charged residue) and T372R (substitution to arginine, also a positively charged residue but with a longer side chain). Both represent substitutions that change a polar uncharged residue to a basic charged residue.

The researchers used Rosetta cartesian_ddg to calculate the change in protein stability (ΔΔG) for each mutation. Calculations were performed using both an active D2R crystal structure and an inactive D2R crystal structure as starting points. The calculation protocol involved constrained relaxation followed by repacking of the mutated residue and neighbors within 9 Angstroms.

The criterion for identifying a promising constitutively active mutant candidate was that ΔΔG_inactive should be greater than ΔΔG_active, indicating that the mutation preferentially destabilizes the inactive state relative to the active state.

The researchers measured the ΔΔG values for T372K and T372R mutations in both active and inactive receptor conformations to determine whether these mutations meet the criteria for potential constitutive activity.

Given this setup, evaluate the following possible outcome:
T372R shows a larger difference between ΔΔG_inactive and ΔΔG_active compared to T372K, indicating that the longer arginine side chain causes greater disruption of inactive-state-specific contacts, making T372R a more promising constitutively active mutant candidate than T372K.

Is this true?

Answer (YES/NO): NO